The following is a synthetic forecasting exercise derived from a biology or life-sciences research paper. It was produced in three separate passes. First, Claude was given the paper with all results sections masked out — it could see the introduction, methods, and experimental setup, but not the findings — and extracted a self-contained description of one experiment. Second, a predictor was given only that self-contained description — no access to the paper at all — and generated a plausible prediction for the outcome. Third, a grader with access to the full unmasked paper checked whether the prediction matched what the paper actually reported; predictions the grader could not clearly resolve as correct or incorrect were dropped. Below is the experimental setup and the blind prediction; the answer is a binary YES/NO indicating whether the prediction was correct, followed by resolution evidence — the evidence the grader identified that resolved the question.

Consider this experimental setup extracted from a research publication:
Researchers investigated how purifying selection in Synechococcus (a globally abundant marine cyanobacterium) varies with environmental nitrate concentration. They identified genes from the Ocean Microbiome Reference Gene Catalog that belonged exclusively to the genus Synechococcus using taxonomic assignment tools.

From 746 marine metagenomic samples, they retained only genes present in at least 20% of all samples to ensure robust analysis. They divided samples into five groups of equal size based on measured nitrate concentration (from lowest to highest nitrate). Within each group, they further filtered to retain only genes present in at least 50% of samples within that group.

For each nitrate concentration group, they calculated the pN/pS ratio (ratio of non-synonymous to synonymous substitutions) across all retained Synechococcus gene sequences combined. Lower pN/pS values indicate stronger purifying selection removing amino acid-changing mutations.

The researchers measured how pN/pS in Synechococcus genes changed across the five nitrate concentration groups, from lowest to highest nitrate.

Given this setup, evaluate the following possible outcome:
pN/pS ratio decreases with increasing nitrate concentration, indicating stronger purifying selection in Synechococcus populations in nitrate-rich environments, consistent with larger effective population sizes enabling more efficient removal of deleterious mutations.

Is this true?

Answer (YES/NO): NO